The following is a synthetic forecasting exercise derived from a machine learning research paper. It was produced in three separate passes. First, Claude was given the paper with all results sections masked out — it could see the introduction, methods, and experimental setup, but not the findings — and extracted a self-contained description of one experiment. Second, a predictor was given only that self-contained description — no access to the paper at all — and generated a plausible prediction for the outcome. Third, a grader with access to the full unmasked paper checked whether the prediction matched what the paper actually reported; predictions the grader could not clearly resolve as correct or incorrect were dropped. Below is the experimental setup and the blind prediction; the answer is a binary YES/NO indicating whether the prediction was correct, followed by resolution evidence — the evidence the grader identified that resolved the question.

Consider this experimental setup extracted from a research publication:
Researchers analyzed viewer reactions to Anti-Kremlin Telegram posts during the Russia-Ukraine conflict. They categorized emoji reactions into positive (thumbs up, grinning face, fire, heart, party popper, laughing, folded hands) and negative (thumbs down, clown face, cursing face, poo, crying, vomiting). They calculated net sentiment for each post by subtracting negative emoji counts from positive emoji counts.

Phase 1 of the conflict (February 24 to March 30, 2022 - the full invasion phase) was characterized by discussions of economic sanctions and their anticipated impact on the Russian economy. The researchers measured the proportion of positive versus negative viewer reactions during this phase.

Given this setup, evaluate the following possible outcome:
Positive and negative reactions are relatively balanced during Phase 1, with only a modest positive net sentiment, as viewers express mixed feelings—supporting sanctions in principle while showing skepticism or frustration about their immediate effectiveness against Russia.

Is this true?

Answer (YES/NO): NO